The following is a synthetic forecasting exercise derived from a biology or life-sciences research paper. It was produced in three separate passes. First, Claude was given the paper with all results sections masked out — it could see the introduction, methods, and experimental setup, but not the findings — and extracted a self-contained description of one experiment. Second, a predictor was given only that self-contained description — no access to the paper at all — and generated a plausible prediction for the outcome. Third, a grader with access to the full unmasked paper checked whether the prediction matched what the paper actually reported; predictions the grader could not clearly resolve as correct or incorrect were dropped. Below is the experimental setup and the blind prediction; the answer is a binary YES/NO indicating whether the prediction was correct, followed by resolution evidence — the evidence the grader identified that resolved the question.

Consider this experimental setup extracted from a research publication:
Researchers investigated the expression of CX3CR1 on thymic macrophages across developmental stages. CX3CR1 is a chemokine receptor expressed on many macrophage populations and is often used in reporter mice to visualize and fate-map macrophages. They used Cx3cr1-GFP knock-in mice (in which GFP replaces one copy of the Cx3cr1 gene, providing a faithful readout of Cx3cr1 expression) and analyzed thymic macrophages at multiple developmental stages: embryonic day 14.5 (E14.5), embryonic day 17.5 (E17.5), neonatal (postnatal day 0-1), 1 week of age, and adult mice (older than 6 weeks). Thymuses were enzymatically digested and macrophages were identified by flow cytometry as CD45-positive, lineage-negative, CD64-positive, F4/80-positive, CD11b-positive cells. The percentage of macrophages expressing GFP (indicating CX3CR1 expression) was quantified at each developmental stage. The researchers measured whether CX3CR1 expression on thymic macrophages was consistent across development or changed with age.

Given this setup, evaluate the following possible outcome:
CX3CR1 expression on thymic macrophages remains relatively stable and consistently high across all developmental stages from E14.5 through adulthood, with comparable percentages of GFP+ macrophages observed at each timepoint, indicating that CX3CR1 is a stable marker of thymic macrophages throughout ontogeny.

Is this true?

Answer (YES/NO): NO